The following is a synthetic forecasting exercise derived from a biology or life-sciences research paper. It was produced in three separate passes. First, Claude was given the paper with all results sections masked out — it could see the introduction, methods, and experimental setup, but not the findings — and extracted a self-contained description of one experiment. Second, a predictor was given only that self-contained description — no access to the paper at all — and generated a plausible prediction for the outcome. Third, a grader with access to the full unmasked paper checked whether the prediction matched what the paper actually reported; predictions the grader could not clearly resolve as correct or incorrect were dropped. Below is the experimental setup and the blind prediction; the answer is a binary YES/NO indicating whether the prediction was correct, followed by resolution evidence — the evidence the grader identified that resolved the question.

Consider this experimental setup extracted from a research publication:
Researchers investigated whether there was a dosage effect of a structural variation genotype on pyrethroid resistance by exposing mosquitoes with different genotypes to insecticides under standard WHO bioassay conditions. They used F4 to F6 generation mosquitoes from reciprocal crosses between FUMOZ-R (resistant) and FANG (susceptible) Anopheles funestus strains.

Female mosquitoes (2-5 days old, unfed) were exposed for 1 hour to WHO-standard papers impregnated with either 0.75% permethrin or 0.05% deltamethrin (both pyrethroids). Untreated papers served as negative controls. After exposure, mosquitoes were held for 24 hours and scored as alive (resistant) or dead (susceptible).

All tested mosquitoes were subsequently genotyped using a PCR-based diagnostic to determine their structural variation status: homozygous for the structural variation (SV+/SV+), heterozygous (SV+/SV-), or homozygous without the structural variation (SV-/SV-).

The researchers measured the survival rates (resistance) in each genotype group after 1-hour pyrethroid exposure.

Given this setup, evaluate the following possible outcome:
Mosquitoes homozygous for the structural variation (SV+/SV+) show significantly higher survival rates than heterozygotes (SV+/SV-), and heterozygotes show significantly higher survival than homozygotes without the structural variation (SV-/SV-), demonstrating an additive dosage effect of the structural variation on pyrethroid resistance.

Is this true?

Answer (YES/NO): YES